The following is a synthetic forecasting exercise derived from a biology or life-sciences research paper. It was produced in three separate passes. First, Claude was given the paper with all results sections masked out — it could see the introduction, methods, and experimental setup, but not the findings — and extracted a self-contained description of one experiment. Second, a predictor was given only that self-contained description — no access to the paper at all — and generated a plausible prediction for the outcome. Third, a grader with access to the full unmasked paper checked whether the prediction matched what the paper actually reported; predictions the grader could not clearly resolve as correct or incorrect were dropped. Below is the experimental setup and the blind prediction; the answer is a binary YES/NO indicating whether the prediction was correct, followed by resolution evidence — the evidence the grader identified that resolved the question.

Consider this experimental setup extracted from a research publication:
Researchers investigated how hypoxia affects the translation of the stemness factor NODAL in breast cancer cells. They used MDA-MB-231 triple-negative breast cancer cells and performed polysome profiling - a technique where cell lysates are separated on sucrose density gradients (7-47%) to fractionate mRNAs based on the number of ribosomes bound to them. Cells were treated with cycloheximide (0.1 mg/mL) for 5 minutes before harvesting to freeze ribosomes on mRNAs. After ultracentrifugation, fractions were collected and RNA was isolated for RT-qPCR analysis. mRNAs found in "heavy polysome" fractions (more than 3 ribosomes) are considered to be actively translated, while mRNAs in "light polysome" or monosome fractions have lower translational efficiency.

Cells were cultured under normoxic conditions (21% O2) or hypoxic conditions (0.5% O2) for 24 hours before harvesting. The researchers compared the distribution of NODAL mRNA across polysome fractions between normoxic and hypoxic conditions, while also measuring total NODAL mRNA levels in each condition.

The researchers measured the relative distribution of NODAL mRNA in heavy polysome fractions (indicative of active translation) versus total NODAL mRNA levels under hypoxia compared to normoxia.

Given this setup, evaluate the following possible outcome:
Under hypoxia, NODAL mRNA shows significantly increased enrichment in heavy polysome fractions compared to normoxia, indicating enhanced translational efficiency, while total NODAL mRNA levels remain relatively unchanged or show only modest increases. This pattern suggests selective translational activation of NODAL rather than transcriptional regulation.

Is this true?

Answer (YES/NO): NO